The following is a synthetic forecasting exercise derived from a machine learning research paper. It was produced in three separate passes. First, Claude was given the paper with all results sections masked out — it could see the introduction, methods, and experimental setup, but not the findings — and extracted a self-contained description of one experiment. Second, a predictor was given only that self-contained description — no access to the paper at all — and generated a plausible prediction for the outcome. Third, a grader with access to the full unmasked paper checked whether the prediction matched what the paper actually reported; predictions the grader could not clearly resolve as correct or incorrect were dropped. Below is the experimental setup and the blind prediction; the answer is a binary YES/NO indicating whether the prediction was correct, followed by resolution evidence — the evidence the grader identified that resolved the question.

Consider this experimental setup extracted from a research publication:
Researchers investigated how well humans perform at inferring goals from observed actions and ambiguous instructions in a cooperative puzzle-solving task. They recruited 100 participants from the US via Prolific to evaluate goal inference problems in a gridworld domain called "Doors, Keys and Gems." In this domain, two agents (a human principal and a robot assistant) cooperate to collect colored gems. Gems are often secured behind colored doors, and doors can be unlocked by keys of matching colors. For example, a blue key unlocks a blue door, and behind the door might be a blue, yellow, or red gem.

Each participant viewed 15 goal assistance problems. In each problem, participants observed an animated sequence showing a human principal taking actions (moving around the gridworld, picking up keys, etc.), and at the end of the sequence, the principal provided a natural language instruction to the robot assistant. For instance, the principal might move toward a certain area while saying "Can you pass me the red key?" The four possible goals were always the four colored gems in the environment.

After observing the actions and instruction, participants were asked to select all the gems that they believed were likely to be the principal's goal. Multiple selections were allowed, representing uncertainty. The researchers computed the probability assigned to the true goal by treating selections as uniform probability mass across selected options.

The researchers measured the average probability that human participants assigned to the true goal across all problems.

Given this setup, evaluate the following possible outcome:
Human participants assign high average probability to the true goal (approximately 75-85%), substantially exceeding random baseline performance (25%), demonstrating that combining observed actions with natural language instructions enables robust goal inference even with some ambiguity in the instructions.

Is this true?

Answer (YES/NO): NO